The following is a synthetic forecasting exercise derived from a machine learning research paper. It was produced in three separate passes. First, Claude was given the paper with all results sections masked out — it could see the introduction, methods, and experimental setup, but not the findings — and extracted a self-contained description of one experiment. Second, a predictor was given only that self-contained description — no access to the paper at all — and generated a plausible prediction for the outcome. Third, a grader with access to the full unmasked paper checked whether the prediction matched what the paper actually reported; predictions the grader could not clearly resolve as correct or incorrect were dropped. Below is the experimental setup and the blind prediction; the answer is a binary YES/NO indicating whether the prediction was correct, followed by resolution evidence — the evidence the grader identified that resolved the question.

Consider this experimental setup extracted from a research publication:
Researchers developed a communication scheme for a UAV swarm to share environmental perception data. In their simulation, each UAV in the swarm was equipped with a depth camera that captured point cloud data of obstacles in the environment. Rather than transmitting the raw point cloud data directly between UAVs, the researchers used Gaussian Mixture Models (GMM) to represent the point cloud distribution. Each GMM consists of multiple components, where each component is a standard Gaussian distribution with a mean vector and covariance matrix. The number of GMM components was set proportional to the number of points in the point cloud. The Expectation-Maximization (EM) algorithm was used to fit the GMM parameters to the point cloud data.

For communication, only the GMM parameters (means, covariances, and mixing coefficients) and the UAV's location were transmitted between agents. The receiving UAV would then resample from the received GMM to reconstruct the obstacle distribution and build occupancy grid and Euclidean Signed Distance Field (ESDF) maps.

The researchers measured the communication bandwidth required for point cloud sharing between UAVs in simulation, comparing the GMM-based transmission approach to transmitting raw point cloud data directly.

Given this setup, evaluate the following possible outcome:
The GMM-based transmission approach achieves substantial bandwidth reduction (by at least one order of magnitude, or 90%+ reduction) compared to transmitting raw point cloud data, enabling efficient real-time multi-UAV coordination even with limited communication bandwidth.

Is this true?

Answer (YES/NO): YES